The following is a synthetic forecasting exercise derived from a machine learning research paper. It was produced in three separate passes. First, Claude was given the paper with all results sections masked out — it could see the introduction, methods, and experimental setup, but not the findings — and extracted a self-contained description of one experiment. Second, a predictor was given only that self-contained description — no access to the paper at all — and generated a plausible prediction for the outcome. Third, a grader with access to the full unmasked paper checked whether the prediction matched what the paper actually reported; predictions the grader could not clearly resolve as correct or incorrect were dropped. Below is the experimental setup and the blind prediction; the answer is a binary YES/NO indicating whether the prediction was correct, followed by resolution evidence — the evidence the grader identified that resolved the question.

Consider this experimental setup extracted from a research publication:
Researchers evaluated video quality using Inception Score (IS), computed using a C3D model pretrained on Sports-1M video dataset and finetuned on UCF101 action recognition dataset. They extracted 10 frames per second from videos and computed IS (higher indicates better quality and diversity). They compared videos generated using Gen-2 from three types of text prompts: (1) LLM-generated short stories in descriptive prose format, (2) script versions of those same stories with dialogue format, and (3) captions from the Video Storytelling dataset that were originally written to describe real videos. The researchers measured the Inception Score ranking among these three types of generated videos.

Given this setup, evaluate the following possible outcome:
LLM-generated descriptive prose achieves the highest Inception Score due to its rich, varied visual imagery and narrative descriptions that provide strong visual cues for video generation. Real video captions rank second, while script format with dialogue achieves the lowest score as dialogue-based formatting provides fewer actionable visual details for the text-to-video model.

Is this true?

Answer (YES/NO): NO